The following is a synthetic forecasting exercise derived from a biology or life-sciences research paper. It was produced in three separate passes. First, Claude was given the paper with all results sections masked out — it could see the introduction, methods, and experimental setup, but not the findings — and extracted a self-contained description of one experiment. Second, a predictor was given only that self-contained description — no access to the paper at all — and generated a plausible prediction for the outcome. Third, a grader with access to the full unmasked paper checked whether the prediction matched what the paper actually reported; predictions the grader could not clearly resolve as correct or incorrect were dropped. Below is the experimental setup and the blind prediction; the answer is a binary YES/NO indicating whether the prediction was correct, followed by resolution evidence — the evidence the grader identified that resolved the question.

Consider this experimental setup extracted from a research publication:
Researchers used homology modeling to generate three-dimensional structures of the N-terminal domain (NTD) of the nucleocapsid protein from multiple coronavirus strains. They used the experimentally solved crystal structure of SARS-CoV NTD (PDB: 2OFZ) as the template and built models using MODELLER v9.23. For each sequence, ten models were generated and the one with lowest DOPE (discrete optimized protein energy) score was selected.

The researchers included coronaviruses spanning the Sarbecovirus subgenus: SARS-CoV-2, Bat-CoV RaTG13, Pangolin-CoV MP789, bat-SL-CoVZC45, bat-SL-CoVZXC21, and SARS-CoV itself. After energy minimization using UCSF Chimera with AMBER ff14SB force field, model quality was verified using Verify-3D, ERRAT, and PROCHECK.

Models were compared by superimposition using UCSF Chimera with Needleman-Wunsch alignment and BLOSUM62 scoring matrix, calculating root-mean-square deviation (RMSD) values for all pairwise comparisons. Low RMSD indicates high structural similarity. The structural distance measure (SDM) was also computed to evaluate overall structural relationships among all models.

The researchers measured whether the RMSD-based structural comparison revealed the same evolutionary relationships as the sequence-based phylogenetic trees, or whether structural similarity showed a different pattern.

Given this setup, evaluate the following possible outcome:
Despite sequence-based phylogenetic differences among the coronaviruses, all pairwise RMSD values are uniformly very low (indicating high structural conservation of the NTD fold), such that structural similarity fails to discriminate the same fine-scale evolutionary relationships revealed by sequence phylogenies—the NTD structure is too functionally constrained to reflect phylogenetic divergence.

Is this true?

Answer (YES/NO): NO